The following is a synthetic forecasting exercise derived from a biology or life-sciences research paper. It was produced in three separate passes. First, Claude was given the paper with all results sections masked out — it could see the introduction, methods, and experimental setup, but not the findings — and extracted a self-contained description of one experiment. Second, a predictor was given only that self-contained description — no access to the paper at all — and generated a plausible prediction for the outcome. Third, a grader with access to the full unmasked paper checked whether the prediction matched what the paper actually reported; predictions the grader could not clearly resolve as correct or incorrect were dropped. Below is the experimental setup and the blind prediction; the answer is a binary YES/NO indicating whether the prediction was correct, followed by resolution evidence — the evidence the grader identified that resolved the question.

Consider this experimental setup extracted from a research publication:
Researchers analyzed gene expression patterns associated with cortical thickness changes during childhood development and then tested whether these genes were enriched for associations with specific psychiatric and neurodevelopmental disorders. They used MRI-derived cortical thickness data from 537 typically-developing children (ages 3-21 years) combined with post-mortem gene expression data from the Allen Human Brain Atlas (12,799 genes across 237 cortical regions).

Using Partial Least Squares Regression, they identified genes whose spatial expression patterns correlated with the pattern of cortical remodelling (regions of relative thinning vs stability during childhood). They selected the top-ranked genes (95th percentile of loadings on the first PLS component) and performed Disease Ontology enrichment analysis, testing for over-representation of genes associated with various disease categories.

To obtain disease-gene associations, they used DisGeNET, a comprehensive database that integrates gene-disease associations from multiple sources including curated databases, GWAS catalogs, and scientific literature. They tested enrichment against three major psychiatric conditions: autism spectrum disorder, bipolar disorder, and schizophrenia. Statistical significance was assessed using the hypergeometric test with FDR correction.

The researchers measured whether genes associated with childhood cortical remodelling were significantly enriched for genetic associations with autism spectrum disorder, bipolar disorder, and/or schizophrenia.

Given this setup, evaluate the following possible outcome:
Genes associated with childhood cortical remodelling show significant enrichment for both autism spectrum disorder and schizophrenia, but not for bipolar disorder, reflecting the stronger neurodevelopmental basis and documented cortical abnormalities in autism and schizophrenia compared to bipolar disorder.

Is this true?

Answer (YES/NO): NO